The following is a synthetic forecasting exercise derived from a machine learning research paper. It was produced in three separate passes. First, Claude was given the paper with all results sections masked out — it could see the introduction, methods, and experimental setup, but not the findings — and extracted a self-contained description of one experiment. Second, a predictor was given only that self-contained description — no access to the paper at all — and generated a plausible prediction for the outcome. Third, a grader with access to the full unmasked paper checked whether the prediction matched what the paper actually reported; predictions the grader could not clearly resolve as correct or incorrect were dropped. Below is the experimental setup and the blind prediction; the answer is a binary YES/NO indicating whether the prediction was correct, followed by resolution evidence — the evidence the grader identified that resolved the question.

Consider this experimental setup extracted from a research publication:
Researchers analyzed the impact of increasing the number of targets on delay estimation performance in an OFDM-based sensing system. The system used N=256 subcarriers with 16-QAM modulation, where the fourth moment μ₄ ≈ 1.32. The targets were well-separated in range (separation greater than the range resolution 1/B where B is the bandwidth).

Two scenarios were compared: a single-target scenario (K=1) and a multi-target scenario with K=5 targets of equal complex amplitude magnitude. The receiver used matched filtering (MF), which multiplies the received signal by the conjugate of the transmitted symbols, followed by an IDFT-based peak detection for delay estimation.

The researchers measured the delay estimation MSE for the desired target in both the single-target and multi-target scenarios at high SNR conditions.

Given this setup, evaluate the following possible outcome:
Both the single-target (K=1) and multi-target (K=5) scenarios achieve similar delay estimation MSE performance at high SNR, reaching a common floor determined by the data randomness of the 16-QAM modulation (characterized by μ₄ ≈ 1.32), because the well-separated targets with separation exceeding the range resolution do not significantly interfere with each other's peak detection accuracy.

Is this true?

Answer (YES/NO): NO